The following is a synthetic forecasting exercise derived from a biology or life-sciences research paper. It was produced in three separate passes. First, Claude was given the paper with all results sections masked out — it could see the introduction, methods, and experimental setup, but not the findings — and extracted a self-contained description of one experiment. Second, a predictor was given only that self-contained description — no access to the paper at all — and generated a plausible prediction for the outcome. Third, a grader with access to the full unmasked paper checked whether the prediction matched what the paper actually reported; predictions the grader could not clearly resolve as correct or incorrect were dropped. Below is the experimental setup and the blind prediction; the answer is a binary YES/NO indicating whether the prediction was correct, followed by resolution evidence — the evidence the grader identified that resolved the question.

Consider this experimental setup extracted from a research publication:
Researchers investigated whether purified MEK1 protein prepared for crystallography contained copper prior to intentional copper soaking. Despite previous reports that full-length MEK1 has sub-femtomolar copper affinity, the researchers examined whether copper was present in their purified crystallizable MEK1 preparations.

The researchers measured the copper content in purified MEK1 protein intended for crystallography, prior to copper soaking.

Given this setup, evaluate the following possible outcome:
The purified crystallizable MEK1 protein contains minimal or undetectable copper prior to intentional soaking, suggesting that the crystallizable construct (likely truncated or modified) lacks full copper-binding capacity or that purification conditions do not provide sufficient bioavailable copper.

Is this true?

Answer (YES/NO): YES